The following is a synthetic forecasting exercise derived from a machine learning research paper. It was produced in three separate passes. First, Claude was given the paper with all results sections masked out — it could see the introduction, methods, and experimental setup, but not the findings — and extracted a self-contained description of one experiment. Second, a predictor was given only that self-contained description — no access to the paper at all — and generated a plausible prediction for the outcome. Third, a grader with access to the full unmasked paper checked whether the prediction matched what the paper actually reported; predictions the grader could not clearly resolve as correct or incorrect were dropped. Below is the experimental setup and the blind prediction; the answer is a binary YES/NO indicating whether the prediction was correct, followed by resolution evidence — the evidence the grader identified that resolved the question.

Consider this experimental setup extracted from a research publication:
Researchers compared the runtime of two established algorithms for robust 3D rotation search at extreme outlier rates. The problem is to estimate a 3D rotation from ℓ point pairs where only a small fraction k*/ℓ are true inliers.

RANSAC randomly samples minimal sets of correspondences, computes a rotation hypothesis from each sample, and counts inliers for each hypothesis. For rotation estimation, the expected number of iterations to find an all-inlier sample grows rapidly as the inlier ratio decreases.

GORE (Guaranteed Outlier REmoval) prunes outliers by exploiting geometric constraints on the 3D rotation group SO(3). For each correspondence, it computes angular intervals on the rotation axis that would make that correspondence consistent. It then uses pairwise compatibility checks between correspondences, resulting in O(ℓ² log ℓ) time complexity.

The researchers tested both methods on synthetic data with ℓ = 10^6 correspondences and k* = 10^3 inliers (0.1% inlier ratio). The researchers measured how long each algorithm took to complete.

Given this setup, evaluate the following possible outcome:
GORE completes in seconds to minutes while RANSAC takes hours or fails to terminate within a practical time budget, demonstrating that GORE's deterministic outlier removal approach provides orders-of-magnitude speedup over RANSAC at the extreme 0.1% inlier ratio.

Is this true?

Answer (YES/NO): NO